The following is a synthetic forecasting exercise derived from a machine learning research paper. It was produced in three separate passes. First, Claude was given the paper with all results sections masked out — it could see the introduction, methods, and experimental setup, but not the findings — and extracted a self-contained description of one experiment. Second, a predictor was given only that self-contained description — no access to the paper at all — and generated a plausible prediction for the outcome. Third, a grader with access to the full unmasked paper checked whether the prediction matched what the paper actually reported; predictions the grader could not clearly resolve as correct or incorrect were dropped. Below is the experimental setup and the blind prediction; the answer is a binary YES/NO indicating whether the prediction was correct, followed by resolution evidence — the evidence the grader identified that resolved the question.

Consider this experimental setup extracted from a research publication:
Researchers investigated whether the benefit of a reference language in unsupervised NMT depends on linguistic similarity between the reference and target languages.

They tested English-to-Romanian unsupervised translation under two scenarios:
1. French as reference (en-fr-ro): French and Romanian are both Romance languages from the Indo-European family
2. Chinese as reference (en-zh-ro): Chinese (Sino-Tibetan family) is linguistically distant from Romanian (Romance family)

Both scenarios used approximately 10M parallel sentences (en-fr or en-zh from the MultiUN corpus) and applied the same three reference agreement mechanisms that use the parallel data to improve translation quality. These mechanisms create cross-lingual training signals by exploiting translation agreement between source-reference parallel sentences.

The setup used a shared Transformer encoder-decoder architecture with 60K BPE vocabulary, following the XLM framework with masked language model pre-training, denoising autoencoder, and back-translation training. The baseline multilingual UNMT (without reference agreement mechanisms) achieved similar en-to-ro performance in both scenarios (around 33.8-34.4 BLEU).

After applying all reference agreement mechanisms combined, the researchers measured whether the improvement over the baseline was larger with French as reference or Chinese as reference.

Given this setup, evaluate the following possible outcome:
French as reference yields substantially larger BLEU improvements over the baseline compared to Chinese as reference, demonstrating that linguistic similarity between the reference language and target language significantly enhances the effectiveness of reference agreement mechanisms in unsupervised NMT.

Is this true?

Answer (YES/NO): NO